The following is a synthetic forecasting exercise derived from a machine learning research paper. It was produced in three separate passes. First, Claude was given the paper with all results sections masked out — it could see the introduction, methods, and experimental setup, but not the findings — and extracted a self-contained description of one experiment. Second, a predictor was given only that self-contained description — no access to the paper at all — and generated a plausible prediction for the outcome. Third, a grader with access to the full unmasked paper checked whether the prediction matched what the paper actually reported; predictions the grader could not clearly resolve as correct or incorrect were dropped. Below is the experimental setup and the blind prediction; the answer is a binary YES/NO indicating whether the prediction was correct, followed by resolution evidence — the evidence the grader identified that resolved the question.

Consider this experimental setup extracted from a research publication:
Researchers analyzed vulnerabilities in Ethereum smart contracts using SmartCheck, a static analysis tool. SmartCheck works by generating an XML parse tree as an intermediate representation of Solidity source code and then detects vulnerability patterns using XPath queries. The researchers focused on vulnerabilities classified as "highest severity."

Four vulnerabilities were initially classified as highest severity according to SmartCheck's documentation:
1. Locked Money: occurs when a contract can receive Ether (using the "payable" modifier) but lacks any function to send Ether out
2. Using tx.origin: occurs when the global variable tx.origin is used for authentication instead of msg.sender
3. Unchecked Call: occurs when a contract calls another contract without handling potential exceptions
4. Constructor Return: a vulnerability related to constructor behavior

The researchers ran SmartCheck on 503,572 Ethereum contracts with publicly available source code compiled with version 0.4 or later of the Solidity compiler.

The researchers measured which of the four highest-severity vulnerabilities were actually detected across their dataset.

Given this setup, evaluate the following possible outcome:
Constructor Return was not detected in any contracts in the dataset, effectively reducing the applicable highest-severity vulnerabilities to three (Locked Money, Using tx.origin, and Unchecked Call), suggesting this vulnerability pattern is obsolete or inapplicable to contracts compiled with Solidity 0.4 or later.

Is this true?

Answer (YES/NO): YES